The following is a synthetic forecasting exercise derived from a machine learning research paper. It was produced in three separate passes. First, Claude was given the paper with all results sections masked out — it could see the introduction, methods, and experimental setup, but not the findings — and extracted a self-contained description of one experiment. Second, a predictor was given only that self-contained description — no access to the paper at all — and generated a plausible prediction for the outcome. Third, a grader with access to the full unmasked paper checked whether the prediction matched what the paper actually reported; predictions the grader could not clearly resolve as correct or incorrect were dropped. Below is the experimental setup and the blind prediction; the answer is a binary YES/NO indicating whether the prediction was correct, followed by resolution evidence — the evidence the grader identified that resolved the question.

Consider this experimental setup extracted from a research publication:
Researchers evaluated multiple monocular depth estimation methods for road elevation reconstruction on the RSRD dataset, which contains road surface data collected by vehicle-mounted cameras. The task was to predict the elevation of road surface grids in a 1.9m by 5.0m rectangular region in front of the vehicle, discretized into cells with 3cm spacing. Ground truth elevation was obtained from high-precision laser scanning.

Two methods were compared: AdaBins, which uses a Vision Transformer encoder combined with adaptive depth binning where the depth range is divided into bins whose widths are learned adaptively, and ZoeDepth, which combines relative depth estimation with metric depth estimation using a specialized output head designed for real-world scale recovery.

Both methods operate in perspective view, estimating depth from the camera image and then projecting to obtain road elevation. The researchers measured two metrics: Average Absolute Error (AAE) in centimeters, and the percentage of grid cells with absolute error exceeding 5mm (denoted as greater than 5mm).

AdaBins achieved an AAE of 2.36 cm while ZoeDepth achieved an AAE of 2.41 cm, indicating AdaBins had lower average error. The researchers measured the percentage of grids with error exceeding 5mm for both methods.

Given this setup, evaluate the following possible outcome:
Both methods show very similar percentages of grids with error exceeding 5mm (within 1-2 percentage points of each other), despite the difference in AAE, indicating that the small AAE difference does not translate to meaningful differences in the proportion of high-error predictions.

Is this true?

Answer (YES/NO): YES